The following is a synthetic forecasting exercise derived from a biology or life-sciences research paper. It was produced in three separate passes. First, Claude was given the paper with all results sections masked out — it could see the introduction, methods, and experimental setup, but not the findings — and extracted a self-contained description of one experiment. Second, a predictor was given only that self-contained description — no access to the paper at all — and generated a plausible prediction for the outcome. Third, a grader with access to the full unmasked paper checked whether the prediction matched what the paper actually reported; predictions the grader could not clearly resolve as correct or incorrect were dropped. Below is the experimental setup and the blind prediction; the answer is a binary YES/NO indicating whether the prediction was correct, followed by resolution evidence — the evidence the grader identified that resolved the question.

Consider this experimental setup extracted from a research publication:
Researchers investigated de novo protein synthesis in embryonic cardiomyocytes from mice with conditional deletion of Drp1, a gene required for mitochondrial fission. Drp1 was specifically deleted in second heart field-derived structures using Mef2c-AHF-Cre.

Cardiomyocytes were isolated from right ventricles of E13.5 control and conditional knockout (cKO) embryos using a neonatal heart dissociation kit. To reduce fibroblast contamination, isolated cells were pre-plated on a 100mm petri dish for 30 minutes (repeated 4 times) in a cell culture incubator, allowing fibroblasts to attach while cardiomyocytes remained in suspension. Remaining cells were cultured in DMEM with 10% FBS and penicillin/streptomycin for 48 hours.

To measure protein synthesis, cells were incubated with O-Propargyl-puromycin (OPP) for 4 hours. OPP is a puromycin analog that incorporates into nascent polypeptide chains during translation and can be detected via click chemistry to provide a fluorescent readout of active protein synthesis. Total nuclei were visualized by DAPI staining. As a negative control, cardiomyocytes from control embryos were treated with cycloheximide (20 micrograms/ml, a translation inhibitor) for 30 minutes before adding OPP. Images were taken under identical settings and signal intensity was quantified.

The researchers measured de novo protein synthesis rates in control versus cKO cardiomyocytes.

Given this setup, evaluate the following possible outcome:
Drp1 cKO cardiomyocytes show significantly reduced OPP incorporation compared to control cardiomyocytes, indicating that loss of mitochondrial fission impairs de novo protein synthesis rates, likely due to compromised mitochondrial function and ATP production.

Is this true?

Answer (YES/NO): YES